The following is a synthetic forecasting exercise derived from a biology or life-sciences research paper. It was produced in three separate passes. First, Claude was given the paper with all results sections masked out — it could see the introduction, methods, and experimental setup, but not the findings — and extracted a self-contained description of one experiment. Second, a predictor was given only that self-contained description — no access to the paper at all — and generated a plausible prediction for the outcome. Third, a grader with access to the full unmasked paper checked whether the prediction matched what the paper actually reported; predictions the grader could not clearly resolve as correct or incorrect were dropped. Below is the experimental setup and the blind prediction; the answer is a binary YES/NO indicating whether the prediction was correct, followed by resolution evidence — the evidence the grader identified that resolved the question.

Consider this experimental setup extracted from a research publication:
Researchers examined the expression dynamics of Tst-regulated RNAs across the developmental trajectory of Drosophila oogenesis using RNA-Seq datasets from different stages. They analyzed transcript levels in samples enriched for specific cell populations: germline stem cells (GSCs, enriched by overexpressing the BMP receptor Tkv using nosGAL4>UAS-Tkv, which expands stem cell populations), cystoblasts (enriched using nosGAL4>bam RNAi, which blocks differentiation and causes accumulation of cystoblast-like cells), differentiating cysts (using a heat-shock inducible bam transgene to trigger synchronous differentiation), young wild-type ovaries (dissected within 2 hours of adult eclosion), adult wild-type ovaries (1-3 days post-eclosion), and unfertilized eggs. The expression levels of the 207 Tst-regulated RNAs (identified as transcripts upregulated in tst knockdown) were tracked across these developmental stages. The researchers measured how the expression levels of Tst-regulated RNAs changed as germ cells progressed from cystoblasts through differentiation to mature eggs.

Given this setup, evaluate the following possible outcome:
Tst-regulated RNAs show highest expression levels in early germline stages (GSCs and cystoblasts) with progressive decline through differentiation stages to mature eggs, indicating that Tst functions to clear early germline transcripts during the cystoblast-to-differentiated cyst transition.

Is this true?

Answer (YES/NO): YES